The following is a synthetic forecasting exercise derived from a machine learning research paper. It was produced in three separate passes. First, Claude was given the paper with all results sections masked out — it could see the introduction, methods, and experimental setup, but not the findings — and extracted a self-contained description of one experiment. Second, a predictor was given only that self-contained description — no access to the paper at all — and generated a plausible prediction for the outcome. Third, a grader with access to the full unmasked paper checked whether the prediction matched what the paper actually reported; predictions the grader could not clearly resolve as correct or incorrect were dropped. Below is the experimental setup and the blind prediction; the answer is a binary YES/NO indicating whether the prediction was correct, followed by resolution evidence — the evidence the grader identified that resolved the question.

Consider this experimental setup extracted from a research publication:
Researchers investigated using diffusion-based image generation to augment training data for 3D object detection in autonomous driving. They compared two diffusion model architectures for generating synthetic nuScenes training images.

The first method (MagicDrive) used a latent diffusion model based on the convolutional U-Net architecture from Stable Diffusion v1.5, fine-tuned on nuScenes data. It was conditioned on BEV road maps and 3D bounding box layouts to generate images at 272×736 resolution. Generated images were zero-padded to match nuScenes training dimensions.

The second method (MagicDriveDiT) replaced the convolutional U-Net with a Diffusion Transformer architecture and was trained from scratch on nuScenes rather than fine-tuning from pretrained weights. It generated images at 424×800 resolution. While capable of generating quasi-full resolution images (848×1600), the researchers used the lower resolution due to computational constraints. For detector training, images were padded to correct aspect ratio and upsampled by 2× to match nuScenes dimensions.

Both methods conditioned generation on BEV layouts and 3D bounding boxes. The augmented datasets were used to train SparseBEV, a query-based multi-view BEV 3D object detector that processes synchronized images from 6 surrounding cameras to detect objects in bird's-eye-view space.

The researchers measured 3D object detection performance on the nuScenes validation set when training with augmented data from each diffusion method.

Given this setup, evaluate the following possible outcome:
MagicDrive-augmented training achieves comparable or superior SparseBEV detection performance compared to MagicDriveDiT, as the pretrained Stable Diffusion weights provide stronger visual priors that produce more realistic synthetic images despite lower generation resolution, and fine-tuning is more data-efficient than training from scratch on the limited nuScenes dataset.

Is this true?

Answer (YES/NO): YES